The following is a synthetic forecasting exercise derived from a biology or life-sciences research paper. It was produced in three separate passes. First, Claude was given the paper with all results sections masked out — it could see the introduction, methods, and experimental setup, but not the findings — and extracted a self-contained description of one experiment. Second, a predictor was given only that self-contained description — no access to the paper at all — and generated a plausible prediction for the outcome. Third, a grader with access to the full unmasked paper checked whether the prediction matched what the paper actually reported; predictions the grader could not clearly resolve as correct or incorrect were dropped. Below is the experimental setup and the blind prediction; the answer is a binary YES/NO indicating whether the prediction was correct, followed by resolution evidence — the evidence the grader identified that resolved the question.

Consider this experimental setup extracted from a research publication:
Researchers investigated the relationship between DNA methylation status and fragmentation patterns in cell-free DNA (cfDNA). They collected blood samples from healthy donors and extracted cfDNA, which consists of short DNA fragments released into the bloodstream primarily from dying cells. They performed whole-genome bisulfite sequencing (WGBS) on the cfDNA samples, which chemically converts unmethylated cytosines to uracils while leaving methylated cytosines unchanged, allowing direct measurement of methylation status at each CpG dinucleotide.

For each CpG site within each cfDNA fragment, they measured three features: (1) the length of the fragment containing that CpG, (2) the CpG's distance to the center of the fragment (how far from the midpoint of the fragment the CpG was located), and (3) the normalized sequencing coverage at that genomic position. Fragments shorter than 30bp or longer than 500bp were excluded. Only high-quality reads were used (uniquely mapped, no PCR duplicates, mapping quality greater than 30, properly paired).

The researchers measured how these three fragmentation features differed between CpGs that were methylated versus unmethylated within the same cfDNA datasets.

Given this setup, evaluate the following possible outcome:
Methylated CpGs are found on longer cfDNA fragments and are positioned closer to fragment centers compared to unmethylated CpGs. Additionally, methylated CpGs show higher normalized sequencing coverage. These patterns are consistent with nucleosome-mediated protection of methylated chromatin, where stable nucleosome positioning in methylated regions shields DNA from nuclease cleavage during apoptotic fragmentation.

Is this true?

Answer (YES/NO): NO